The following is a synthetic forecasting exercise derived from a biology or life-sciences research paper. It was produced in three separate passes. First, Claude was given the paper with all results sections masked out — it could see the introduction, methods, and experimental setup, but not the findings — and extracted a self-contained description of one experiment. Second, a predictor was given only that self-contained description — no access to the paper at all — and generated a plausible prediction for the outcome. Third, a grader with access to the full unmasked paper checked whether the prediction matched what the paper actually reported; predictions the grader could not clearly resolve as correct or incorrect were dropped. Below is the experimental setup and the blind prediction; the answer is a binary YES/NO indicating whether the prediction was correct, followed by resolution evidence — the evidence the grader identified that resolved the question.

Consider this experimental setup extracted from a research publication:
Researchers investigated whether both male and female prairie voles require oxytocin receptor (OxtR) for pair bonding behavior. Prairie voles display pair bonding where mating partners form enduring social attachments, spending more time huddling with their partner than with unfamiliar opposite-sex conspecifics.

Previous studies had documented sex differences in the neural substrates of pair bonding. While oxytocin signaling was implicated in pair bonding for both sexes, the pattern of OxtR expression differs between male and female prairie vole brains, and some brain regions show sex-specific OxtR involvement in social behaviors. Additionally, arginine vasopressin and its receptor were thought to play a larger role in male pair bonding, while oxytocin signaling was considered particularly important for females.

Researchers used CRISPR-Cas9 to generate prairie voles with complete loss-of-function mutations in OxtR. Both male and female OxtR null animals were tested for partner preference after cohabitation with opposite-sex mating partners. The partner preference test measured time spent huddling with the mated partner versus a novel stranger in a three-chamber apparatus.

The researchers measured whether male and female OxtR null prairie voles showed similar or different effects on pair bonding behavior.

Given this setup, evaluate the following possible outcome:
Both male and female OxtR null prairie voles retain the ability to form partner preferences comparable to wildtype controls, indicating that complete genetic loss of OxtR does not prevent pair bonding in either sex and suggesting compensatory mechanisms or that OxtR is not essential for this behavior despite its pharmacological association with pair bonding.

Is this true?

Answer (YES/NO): YES